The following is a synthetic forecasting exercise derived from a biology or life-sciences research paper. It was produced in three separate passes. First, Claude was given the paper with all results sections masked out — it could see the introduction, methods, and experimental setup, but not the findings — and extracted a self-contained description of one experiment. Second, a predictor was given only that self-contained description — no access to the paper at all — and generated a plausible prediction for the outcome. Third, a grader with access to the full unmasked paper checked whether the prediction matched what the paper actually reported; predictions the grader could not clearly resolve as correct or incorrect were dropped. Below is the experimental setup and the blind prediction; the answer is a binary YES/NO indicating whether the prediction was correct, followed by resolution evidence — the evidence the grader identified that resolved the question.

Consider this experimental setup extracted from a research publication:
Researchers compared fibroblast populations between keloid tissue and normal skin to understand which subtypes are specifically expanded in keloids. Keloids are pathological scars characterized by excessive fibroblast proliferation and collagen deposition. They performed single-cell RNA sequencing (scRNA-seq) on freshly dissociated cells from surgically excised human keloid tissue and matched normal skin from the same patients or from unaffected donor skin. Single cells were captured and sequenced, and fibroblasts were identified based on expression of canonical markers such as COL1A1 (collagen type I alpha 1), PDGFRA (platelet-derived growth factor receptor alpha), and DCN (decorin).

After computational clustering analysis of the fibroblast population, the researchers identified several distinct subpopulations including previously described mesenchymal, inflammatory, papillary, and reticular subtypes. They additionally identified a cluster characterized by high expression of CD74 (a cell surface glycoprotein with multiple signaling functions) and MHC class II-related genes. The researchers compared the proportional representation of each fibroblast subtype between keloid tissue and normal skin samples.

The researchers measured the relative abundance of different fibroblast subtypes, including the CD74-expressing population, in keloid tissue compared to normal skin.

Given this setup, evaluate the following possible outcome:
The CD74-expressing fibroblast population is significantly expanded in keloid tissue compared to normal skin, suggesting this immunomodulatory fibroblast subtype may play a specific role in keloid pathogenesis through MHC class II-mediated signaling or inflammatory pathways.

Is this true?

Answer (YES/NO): YES